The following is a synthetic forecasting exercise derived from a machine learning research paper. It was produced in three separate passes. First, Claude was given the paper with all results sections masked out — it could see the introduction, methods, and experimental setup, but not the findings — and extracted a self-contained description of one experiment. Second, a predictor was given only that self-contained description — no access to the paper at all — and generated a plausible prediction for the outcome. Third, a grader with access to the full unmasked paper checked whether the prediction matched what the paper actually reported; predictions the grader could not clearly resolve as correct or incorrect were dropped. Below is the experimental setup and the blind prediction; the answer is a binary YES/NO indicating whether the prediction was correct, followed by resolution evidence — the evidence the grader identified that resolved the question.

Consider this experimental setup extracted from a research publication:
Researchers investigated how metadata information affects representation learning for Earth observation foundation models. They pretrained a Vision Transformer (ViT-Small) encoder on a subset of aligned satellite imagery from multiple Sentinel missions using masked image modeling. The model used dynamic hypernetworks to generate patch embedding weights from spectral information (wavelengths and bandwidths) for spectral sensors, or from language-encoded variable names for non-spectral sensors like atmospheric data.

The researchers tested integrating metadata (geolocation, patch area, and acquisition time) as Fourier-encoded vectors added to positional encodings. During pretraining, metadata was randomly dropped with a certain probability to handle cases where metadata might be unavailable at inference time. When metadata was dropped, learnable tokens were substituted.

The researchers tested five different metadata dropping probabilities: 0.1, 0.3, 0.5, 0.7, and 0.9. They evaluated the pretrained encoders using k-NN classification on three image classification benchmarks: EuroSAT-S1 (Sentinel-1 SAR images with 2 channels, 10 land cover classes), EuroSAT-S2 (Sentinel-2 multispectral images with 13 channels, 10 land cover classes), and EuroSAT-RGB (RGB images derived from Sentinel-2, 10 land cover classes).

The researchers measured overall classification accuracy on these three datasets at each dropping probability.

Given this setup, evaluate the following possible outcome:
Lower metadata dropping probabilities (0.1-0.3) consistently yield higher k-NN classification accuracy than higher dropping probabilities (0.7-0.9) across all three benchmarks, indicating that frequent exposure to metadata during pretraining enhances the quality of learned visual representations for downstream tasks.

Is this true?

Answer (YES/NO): NO